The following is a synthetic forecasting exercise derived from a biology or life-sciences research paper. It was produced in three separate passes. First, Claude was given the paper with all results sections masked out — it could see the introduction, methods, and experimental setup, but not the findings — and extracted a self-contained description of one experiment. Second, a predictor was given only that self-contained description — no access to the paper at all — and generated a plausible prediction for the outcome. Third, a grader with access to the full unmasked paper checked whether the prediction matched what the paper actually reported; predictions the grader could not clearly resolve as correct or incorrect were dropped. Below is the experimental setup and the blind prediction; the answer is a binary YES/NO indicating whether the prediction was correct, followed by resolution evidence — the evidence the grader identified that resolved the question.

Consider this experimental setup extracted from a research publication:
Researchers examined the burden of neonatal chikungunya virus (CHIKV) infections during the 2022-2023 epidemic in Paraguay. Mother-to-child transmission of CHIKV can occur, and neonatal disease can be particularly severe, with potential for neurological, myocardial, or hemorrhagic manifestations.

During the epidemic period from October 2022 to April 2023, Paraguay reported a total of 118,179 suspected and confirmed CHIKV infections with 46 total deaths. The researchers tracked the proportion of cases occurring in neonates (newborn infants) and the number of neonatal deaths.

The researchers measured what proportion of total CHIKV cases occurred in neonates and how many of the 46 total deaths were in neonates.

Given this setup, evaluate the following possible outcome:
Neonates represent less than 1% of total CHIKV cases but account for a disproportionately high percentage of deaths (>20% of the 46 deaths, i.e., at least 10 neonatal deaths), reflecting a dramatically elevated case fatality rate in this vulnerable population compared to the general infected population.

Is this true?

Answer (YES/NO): NO